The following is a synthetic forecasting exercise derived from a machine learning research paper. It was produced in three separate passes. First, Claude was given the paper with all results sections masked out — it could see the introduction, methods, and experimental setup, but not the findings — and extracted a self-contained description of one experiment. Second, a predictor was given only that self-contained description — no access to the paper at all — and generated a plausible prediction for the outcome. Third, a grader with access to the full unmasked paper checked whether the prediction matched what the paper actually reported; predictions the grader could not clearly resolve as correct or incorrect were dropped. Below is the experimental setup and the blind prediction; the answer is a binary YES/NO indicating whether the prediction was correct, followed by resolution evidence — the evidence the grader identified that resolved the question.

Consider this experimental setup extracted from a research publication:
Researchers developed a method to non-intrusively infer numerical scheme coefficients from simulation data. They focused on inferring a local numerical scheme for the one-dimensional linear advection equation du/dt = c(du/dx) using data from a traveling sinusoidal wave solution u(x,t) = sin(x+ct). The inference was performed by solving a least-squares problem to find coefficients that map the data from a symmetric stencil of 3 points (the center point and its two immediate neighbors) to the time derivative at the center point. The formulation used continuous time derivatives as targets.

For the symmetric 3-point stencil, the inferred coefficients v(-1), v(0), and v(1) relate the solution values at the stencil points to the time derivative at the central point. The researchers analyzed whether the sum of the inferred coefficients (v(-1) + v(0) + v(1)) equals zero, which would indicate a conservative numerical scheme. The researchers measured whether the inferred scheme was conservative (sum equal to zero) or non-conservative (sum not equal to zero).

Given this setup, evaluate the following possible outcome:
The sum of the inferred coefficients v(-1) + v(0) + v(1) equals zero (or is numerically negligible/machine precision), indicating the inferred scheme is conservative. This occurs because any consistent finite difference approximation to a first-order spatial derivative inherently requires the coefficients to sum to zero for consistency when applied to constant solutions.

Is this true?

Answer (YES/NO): YES